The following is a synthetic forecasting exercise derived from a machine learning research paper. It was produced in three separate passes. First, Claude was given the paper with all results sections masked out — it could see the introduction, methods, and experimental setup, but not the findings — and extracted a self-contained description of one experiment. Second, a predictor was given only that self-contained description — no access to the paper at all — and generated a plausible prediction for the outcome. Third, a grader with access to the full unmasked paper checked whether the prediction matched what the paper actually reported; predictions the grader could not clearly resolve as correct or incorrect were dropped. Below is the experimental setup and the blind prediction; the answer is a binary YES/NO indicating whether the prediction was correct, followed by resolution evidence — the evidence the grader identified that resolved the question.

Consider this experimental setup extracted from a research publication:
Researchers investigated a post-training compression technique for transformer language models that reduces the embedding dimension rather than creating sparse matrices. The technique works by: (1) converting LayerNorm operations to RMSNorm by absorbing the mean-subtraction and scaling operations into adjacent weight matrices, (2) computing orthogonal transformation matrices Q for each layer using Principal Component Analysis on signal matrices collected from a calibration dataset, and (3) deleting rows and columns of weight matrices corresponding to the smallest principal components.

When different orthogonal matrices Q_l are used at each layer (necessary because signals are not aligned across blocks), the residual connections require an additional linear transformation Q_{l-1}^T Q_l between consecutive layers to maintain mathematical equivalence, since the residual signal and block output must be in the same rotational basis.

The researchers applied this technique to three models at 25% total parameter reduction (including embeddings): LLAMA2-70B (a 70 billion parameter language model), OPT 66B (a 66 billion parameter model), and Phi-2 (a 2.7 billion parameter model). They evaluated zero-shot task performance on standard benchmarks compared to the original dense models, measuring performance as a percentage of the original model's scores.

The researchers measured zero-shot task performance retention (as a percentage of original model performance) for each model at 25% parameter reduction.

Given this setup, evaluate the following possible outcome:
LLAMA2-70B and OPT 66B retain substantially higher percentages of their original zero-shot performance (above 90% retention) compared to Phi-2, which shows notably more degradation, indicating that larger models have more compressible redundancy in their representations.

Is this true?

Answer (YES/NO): YES